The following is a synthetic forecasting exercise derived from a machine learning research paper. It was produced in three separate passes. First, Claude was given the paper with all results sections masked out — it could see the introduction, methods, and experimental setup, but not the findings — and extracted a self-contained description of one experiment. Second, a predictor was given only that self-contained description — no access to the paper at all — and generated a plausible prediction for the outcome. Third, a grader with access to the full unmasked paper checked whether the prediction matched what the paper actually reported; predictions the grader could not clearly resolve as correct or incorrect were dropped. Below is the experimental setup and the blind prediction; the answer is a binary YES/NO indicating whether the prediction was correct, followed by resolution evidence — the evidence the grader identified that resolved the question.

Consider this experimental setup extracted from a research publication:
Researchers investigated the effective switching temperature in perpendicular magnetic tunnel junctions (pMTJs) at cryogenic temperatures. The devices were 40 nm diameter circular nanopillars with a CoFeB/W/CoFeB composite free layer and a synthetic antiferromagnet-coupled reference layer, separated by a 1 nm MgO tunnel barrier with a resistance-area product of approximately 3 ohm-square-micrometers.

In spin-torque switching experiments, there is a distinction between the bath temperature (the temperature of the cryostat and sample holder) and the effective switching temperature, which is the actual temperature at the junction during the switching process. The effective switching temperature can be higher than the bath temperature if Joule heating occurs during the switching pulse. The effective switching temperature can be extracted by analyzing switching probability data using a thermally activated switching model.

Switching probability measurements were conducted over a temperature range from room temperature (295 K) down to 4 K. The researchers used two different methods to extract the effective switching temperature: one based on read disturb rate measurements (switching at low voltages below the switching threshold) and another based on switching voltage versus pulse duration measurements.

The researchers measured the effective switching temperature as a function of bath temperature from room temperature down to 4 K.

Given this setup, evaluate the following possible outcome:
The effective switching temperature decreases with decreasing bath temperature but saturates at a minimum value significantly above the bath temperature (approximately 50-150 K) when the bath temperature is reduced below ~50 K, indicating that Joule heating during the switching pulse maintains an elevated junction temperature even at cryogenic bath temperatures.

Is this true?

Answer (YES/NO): NO